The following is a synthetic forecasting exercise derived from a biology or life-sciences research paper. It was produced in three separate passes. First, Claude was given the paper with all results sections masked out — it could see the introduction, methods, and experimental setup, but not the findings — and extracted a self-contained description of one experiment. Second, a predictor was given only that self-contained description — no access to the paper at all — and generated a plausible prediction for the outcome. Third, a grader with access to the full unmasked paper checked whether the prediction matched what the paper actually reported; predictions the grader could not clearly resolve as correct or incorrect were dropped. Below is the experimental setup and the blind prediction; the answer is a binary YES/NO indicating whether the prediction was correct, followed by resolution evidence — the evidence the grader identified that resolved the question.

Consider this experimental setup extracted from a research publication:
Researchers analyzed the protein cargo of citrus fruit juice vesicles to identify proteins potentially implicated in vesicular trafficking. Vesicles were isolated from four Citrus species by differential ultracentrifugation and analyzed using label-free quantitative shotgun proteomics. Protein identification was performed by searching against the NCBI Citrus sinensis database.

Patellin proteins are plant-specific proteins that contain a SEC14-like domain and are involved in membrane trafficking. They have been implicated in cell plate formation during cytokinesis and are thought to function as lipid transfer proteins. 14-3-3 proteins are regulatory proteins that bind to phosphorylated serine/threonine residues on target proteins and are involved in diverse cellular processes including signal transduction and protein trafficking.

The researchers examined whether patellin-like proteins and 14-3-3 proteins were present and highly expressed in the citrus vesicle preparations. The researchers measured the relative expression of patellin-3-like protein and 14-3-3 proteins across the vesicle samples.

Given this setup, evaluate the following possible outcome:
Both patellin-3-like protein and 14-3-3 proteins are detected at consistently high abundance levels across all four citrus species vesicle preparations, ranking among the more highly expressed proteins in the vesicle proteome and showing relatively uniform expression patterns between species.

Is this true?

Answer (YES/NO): YES